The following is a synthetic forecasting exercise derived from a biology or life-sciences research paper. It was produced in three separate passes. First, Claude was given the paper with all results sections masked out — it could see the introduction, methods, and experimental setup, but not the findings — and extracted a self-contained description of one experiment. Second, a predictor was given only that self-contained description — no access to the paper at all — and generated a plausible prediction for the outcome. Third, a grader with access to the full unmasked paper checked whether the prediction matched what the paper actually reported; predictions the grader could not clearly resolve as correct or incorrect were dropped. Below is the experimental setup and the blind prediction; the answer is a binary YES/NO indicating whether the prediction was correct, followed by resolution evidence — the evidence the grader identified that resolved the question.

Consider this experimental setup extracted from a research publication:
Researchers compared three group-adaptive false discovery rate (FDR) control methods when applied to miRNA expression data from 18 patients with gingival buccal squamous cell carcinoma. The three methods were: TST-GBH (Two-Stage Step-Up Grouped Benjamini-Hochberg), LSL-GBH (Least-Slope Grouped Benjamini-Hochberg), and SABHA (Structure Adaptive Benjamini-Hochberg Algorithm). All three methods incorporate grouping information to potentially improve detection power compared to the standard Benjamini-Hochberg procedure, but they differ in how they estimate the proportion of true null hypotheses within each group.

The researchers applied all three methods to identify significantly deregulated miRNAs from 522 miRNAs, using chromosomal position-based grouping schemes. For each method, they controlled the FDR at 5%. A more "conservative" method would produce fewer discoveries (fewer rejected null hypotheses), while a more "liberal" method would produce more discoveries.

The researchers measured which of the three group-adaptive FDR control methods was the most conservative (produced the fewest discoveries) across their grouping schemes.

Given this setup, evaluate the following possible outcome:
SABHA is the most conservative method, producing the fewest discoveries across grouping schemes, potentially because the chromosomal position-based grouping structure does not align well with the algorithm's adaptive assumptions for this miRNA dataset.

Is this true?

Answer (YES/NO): YES